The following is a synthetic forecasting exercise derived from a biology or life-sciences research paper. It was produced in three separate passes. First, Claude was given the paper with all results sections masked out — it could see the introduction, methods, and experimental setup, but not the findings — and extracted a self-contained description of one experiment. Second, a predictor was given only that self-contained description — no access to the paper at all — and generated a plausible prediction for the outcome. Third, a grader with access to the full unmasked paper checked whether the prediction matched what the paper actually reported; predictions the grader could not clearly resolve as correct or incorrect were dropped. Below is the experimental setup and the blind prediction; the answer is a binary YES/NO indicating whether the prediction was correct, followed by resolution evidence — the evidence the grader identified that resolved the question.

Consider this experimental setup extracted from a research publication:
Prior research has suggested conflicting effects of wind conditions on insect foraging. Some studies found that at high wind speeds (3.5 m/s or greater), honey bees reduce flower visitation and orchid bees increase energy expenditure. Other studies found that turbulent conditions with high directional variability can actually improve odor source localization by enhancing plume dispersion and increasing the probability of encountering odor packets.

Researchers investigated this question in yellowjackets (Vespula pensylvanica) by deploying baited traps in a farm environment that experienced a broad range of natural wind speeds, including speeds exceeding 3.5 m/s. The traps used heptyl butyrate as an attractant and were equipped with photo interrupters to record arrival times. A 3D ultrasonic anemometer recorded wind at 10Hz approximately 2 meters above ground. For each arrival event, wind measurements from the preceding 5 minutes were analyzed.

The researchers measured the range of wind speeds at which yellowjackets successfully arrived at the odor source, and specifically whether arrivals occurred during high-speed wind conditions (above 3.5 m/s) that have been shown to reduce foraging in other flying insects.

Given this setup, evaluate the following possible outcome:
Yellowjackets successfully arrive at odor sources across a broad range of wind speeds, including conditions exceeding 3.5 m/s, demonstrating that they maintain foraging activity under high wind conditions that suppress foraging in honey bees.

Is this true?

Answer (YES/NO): YES